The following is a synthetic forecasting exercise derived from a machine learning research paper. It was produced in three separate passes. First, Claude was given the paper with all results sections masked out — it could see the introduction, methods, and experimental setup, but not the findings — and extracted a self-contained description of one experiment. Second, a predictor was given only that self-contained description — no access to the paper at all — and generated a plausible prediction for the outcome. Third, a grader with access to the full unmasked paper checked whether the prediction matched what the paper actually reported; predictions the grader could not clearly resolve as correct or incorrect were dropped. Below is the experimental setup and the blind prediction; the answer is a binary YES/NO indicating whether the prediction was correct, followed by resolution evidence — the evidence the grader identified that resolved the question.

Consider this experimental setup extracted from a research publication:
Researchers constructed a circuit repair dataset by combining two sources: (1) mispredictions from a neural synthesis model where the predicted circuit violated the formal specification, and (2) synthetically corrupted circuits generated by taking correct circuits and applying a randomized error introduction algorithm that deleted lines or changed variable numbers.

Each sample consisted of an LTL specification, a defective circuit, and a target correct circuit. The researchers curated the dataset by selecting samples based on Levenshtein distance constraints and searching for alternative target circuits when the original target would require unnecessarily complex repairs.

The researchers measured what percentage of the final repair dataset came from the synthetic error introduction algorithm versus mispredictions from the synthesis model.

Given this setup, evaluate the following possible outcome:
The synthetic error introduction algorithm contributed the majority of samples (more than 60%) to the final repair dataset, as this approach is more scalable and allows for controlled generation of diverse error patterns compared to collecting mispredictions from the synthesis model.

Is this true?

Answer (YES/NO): YES